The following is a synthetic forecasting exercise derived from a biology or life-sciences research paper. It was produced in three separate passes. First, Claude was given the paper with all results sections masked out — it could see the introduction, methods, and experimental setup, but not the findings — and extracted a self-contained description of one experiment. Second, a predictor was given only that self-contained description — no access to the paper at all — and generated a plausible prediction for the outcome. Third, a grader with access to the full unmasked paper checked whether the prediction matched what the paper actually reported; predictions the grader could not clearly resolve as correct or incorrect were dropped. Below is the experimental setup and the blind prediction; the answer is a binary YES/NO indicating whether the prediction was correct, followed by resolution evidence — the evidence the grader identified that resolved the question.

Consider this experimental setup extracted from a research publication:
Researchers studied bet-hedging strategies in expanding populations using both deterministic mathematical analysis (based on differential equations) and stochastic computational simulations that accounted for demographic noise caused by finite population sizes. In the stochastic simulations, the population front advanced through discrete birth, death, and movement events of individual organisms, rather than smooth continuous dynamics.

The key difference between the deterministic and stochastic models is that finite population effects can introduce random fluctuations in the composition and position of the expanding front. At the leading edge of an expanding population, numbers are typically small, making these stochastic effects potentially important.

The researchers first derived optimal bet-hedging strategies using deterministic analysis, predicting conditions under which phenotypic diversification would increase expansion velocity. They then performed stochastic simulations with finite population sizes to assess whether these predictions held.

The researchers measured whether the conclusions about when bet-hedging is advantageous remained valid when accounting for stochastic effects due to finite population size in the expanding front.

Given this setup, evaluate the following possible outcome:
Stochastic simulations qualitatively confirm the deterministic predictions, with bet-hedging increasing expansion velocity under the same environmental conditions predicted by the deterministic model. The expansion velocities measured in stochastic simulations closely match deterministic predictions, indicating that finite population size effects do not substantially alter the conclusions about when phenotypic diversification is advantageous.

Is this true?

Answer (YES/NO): NO